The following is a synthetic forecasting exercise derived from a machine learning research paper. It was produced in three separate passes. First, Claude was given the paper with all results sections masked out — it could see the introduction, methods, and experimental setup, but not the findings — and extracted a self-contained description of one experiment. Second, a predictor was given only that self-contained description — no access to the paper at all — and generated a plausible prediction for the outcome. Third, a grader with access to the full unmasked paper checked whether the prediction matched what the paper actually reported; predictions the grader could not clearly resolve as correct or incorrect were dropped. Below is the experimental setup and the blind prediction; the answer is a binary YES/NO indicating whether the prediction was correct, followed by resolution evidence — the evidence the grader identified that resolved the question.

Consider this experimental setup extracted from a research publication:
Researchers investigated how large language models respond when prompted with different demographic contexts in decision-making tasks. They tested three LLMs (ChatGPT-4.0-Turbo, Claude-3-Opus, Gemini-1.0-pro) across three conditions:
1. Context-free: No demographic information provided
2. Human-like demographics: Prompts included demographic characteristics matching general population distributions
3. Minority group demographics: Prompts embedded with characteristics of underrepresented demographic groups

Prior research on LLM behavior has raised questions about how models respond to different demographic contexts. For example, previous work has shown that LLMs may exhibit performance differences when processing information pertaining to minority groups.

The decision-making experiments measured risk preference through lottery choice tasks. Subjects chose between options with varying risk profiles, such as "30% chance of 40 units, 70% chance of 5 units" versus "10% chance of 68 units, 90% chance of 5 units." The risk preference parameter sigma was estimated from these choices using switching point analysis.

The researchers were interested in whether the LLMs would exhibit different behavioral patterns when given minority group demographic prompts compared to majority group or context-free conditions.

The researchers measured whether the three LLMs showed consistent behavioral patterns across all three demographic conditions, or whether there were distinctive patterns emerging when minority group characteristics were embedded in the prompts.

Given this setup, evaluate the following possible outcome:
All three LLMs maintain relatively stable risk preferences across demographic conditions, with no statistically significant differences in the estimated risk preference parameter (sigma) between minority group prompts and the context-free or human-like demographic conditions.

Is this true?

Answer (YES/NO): NO